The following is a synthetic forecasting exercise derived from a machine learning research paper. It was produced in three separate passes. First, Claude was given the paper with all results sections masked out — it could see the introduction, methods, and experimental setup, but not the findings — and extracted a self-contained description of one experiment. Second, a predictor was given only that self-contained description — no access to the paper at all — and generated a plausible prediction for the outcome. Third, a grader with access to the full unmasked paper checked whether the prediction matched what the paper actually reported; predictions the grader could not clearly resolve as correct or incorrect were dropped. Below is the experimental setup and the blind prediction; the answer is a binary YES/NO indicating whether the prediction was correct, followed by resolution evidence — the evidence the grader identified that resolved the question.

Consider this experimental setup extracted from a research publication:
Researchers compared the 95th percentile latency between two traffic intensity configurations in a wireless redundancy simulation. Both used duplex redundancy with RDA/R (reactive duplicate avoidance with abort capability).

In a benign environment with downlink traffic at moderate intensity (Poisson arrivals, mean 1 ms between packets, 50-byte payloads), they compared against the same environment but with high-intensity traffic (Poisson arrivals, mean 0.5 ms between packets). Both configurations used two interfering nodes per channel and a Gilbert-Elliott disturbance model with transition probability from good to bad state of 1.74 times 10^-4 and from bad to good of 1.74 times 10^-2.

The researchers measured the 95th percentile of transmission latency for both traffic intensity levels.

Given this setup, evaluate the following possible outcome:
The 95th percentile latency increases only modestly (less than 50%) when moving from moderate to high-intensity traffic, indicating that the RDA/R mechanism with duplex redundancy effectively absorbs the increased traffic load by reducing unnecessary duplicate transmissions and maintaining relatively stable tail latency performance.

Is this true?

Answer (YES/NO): NO